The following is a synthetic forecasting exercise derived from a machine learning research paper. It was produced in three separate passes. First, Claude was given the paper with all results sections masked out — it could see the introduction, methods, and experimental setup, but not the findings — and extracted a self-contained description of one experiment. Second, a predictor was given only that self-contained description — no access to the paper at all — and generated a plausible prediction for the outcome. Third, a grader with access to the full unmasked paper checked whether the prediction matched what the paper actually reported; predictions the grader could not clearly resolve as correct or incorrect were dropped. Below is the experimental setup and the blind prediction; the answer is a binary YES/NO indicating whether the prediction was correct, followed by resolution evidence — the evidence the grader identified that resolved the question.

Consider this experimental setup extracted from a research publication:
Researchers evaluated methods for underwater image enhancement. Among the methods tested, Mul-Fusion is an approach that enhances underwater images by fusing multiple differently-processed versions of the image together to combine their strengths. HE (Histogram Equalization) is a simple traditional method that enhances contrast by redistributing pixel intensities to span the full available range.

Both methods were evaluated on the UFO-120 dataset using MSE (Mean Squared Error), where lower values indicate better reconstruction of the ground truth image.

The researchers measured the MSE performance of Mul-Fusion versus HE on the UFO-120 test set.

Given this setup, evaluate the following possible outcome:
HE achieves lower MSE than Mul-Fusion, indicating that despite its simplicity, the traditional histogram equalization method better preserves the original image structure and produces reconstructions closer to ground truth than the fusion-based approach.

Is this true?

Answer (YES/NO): YES